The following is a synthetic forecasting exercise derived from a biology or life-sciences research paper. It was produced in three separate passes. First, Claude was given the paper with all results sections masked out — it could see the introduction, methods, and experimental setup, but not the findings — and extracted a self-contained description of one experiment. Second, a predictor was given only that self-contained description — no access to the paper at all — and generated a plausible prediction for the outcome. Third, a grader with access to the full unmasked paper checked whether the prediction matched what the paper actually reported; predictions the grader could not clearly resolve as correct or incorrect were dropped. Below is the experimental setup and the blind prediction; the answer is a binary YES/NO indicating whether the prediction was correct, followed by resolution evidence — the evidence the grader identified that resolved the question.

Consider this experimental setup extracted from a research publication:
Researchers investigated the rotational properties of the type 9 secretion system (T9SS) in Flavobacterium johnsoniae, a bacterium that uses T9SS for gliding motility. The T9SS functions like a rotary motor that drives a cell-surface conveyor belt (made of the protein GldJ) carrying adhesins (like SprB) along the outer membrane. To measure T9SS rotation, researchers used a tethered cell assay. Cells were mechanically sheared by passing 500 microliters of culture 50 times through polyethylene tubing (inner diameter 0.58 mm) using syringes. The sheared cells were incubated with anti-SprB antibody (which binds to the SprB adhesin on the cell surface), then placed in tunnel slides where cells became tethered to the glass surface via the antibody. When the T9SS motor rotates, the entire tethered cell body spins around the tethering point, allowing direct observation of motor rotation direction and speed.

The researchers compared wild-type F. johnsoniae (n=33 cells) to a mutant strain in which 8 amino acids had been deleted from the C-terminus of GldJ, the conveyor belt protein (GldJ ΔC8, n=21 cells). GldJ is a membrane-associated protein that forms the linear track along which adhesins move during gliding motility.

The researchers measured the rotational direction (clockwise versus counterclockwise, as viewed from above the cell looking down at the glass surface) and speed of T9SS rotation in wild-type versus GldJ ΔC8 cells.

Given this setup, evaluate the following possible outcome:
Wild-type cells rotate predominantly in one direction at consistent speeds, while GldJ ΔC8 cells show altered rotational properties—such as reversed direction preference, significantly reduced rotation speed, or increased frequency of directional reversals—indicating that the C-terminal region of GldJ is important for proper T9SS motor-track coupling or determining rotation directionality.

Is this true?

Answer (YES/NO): YES